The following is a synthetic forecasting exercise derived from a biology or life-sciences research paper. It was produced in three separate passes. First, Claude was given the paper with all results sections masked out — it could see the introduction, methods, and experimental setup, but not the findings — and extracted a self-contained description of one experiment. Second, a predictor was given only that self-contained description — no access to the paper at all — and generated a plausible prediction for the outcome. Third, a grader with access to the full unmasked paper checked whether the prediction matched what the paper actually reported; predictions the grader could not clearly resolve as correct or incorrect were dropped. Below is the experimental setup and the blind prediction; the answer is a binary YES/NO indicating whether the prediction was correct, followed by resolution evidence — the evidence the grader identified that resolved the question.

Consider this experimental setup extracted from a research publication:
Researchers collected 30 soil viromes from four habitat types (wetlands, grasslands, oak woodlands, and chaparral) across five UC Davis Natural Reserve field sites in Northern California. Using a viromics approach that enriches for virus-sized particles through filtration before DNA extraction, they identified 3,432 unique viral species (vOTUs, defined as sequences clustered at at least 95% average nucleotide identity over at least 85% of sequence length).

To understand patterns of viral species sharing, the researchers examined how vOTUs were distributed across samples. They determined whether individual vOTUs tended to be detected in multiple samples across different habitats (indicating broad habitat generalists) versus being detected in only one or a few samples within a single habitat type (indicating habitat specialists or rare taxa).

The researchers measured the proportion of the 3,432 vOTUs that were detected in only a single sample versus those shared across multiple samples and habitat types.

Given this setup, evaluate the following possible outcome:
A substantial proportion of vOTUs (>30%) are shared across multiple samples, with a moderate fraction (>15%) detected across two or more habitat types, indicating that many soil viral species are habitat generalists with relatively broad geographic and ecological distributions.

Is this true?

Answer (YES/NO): NO